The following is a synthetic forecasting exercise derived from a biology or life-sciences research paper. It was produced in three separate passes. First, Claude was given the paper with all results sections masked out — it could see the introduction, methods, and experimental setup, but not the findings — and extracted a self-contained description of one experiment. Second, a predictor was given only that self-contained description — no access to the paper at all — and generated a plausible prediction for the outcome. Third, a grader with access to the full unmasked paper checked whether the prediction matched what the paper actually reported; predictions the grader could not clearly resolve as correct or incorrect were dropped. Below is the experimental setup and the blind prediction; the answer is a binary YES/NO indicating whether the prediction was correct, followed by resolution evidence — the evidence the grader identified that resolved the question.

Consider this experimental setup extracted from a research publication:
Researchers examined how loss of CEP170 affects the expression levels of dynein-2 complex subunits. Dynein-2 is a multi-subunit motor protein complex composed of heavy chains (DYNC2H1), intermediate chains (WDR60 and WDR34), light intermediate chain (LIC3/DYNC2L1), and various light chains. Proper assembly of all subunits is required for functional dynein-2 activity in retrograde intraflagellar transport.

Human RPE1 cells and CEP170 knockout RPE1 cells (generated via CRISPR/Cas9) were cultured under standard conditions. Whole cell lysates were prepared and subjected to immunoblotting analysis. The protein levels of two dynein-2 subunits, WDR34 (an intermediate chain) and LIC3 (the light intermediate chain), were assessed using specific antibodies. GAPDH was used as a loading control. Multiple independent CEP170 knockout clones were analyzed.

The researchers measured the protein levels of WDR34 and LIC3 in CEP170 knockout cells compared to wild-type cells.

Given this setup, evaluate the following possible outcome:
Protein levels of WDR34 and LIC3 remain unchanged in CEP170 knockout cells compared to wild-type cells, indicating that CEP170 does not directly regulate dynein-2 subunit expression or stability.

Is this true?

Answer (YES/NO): YES